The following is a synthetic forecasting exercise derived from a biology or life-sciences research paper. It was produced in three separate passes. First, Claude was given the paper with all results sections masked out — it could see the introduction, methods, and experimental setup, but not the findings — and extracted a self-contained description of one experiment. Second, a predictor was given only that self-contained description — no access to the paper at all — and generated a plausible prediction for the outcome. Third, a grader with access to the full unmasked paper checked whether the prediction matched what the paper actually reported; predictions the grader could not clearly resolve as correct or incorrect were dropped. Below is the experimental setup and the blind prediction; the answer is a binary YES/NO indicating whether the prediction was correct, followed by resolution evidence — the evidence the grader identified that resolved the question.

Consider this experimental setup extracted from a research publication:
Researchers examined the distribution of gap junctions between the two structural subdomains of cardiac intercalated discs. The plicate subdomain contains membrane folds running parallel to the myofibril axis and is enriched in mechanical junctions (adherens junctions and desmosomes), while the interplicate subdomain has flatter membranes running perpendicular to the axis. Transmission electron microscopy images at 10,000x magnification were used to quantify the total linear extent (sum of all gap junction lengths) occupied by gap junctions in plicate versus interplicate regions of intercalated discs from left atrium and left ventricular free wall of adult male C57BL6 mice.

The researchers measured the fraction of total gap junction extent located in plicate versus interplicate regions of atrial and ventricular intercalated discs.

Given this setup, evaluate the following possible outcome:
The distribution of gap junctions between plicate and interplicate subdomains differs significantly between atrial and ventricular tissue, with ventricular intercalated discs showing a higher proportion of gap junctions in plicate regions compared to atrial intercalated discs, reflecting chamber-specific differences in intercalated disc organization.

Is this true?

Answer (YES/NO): NO